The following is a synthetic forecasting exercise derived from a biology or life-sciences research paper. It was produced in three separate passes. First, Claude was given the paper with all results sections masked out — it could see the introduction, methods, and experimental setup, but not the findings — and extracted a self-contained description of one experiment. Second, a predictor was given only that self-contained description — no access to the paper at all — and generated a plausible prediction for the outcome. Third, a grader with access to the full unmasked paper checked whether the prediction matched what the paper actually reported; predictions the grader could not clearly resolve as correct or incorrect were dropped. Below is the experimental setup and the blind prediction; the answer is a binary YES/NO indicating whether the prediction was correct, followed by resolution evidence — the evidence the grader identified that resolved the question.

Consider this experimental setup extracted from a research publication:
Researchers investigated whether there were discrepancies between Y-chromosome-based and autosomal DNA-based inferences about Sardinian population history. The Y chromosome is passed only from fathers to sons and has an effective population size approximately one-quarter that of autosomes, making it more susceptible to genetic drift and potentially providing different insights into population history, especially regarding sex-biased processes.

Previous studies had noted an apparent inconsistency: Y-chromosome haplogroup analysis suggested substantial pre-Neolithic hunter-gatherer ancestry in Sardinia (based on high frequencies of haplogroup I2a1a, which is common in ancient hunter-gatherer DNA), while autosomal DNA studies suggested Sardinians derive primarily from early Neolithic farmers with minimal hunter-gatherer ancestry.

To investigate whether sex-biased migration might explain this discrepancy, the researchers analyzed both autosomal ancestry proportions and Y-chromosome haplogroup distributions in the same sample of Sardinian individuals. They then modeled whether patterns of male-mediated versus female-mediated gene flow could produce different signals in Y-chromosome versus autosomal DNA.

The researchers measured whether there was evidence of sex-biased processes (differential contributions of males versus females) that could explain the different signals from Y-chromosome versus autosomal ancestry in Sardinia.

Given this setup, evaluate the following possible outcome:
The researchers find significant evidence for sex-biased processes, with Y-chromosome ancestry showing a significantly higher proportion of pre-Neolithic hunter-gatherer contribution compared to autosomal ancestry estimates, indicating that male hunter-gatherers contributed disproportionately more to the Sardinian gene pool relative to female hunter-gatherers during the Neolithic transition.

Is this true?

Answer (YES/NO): NO